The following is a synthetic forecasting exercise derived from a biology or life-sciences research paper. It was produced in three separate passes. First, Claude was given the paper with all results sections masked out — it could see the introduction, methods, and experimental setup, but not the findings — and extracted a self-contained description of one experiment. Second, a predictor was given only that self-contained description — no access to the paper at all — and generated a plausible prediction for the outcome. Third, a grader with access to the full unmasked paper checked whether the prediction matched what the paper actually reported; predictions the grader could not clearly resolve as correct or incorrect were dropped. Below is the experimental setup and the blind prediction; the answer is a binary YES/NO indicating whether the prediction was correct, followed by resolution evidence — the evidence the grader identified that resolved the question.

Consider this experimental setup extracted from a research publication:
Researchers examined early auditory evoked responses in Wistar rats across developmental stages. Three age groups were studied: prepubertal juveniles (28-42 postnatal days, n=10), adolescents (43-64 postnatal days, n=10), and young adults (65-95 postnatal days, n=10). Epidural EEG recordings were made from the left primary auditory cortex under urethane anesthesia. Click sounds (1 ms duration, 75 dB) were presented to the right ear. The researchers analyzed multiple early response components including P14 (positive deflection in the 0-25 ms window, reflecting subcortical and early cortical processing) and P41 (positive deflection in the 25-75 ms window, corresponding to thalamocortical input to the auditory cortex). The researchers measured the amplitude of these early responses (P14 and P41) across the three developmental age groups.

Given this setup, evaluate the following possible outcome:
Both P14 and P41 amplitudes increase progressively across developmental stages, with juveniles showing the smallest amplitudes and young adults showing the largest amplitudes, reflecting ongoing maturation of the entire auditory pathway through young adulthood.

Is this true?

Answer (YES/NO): NO